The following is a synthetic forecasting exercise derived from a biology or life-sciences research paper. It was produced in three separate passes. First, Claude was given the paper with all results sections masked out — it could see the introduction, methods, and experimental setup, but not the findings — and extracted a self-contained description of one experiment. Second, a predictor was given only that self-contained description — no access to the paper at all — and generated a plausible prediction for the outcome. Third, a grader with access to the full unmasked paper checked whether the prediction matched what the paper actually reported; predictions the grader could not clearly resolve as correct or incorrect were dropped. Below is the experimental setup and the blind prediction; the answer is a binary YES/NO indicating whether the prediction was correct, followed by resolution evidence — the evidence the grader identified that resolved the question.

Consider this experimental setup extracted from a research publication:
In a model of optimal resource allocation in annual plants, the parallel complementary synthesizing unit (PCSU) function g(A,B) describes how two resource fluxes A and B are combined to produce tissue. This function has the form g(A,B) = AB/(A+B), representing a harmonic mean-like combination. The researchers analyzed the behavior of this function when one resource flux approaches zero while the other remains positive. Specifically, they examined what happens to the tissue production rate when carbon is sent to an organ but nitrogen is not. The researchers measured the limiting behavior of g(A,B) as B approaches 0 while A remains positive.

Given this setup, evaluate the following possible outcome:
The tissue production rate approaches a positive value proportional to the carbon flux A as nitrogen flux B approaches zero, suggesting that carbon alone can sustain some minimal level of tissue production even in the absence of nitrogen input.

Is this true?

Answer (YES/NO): NO